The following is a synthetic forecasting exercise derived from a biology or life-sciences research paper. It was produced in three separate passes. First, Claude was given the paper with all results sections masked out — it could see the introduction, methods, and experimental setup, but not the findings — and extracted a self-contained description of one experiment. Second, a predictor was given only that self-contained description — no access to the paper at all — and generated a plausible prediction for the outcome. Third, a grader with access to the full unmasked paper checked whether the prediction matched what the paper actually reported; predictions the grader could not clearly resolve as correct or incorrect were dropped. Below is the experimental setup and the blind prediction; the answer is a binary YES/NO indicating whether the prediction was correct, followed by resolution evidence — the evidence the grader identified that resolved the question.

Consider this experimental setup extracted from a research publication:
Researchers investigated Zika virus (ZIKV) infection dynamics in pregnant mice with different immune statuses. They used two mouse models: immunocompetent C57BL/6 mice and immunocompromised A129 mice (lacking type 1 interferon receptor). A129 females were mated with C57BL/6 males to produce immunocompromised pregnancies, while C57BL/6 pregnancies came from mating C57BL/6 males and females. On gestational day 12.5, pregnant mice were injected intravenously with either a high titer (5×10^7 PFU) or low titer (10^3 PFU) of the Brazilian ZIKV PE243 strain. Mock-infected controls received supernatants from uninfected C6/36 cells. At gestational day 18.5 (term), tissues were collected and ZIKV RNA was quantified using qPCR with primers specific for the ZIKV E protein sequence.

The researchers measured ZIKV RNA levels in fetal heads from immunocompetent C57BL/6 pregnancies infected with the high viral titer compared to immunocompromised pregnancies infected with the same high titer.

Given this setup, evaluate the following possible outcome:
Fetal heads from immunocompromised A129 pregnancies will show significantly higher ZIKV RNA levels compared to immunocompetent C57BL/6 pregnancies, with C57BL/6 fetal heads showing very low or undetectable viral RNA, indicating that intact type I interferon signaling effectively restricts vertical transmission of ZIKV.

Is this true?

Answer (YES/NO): YES